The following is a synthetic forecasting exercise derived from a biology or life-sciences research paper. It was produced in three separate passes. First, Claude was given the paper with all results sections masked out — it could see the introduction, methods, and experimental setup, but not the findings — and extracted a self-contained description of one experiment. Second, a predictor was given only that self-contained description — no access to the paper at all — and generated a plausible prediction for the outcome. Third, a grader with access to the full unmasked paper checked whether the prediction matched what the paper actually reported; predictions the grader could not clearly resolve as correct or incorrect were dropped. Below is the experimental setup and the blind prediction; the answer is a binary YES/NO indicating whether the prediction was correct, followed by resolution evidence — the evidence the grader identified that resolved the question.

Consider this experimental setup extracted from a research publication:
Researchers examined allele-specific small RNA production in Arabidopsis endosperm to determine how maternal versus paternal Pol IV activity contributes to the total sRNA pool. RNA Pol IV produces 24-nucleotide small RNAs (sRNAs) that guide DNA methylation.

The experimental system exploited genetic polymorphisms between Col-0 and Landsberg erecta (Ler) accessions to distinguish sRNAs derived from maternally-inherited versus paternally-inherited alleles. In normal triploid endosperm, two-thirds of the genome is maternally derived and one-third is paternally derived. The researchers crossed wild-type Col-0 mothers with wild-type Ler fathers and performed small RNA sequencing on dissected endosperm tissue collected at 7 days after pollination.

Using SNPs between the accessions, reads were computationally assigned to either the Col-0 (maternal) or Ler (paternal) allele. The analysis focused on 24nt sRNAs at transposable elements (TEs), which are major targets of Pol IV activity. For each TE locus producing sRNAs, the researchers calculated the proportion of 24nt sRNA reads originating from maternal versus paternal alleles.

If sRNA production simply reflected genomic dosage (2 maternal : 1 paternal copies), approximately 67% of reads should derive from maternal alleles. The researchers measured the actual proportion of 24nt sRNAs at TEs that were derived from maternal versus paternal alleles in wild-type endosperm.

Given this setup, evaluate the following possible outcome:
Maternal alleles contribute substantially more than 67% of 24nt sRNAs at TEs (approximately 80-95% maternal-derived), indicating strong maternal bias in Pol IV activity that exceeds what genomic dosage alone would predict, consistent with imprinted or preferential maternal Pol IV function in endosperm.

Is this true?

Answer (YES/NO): NO